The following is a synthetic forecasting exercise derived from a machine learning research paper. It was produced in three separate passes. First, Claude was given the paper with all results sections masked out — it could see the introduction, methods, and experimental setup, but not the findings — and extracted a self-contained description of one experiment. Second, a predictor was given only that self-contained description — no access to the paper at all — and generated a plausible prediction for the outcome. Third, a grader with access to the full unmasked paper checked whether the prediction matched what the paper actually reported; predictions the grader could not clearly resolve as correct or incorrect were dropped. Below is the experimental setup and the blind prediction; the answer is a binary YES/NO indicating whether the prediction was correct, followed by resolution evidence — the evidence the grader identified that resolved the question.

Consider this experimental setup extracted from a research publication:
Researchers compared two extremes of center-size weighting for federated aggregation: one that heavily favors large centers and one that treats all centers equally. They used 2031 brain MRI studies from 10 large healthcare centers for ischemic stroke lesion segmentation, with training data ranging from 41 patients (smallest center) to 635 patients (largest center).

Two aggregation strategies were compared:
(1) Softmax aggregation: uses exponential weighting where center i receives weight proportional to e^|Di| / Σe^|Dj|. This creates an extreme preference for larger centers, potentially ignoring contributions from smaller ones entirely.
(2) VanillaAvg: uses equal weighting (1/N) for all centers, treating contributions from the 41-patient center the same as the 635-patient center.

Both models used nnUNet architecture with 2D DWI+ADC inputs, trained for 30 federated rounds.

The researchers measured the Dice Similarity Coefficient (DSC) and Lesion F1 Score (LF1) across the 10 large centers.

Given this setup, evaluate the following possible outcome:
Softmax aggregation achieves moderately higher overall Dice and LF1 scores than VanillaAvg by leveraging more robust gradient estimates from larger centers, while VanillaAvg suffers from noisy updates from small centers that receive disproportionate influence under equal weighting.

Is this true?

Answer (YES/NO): NO